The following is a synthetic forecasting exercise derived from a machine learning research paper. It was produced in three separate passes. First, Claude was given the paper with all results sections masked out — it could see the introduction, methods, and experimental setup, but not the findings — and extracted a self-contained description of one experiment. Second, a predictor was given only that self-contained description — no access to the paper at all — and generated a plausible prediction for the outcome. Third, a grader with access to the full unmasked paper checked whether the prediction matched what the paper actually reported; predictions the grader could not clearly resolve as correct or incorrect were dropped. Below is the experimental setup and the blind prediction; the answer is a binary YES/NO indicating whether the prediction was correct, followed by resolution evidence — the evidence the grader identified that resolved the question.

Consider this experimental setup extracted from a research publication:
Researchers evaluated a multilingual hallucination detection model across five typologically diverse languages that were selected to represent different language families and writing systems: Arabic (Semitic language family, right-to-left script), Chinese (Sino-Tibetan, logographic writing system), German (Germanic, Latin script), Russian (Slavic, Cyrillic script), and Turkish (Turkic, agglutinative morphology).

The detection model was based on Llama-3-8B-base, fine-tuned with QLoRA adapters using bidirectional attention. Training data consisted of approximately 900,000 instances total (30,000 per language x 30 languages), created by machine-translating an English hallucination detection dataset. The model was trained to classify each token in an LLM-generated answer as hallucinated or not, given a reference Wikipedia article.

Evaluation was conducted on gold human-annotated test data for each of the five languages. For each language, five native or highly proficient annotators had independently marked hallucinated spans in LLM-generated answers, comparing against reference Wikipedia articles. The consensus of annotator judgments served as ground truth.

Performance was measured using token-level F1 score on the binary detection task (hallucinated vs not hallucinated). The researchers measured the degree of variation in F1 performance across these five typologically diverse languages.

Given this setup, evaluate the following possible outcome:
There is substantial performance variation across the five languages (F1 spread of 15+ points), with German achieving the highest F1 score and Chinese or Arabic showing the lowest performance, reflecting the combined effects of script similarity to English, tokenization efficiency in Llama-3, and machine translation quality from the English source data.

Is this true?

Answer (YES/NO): NO